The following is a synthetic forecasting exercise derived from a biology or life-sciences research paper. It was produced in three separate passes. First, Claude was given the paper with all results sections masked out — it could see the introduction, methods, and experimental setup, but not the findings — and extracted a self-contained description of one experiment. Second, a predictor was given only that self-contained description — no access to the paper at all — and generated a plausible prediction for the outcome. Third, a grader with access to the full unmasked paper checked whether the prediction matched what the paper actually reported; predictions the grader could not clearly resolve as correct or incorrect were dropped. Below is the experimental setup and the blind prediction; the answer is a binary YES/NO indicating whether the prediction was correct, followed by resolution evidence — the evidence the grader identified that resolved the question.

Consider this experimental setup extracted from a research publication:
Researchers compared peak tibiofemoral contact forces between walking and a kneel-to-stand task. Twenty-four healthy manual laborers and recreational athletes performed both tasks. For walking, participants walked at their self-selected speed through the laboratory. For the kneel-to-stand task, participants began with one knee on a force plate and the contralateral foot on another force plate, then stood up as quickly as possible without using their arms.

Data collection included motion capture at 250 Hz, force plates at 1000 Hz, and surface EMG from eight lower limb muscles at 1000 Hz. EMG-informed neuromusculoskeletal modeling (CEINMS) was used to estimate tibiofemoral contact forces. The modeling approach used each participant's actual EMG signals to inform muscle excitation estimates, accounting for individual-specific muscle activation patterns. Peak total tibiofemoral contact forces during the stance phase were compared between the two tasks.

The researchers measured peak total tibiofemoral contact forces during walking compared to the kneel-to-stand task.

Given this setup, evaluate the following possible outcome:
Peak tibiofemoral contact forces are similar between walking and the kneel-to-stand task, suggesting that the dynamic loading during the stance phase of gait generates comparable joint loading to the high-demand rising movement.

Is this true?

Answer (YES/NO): NO